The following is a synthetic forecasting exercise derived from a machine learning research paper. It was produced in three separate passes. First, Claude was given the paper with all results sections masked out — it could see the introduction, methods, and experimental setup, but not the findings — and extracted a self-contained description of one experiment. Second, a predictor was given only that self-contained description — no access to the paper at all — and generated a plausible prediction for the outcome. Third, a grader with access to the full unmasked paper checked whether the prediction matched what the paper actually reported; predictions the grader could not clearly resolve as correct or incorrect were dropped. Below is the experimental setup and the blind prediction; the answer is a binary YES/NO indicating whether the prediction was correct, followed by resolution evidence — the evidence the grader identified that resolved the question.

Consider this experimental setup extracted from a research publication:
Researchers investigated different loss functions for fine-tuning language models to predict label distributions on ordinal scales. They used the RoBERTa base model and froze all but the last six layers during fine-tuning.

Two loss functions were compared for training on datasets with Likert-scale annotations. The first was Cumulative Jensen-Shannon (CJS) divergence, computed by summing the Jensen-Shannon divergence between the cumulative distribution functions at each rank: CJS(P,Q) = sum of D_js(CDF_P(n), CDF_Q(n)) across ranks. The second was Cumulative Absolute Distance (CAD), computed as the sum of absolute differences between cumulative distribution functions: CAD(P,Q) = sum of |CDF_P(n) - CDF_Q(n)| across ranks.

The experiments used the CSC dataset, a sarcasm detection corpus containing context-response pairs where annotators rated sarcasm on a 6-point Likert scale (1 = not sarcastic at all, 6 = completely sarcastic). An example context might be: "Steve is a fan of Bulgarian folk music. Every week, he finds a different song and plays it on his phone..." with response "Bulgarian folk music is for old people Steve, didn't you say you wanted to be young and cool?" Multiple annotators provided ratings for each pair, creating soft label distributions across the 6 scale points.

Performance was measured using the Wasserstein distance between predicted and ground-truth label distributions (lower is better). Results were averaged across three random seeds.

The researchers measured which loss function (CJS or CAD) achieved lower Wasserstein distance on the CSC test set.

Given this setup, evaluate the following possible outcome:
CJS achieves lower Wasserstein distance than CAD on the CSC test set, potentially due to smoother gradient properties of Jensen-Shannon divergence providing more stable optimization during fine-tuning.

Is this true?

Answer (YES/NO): NO